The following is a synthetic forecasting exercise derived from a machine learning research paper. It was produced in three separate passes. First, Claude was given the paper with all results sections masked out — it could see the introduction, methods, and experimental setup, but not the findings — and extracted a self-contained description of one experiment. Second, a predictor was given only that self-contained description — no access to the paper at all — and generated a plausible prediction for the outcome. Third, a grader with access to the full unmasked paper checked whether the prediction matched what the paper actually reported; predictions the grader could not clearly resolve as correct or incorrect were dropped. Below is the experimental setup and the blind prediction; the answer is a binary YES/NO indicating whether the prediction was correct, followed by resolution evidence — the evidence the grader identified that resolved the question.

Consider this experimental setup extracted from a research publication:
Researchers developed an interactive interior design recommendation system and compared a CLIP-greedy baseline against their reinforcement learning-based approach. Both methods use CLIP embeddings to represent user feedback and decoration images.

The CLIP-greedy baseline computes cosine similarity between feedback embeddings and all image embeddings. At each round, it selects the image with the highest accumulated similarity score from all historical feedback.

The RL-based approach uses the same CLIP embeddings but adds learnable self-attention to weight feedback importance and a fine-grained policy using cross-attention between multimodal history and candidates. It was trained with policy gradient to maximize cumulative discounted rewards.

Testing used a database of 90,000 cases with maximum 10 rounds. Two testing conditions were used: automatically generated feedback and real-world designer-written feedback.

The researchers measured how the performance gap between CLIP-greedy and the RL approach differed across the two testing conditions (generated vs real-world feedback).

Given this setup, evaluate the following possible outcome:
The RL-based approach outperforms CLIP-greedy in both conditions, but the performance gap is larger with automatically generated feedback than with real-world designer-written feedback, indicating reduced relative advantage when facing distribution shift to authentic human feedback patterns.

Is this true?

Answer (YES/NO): YES